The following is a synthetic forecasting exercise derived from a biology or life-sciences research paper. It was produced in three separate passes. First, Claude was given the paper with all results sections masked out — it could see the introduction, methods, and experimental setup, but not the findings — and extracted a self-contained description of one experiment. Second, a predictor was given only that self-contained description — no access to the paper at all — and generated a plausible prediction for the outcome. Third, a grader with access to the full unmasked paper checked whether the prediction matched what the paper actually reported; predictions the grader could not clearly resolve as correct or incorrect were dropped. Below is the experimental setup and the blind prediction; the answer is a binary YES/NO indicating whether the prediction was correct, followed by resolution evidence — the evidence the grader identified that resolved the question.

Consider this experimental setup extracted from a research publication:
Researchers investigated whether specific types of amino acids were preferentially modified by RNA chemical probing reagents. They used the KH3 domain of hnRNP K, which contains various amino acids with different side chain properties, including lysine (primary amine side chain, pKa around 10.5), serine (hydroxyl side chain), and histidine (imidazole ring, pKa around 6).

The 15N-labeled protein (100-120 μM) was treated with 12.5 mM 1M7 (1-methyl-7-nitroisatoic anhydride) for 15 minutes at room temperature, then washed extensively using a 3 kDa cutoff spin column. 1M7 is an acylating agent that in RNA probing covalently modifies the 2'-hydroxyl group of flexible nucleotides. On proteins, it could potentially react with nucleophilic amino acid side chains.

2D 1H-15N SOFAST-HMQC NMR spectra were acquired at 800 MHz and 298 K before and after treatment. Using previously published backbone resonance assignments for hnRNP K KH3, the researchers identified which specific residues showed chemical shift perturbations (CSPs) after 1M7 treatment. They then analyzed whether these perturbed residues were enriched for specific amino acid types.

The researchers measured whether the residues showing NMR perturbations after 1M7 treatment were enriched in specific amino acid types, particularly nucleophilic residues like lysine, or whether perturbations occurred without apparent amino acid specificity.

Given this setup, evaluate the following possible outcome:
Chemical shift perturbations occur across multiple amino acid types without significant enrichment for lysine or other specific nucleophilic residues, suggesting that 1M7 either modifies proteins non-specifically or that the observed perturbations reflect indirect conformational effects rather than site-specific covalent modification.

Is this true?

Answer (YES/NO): NO